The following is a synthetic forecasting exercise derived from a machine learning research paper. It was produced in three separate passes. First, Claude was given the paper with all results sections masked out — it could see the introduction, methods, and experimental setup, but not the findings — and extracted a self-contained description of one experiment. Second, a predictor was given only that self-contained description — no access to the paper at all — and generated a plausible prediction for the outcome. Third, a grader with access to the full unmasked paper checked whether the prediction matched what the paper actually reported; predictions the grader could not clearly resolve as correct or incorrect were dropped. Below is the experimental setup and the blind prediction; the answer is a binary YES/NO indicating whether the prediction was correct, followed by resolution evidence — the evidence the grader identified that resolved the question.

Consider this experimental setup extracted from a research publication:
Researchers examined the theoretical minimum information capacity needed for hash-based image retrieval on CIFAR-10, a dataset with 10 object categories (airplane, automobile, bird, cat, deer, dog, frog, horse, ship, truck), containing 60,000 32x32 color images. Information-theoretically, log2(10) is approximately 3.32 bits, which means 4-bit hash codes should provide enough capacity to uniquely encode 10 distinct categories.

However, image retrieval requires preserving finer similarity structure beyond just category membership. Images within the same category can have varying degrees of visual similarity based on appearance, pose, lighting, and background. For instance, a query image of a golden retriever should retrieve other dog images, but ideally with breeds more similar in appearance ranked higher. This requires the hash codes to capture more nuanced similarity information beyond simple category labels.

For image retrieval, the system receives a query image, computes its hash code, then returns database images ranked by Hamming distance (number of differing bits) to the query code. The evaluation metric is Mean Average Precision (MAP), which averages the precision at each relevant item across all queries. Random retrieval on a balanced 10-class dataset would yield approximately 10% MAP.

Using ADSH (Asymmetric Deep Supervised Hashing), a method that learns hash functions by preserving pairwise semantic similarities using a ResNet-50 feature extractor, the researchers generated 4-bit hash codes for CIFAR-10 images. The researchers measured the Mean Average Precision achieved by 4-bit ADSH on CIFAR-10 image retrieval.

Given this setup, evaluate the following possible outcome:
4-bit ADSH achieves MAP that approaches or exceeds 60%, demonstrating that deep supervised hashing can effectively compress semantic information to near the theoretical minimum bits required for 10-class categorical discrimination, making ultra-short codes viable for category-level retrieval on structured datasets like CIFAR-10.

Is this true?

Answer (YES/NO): NO